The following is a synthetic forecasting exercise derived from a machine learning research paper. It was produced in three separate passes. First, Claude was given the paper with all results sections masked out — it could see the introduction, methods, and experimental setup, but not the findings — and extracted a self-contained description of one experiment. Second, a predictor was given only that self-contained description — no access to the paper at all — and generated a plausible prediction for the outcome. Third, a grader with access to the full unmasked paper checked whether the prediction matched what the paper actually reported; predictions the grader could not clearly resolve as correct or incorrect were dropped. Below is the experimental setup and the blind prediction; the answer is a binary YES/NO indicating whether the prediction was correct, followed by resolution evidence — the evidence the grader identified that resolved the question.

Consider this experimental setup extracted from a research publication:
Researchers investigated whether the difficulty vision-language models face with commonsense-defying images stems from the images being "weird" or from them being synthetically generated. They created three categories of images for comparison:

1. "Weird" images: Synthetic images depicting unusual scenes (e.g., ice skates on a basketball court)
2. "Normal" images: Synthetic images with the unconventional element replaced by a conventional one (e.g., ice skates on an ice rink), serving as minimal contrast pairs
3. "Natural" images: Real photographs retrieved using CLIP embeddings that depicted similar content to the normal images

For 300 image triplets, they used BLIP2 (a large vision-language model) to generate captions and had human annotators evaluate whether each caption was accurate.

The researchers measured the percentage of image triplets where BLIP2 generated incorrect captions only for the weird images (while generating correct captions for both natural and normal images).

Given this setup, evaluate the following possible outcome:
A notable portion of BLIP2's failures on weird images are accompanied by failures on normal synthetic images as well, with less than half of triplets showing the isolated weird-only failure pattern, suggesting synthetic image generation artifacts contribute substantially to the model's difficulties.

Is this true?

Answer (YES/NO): NO